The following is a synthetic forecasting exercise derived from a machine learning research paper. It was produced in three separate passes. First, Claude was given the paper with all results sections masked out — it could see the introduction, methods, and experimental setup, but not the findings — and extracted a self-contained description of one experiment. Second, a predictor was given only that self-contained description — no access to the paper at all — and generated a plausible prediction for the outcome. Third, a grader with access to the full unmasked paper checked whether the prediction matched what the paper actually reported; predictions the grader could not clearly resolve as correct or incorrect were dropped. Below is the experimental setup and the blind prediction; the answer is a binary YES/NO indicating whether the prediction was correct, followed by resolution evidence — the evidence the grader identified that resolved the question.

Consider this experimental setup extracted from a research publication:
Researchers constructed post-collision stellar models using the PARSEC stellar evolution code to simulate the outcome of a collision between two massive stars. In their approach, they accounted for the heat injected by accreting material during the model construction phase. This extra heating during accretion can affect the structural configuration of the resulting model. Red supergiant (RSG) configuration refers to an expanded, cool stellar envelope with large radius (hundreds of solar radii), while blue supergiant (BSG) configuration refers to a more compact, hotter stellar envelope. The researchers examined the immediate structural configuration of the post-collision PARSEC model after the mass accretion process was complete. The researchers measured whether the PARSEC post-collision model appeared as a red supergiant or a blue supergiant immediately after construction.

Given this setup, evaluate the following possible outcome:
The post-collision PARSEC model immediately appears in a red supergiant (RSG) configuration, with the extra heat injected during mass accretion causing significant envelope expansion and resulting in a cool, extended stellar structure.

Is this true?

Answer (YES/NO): YES